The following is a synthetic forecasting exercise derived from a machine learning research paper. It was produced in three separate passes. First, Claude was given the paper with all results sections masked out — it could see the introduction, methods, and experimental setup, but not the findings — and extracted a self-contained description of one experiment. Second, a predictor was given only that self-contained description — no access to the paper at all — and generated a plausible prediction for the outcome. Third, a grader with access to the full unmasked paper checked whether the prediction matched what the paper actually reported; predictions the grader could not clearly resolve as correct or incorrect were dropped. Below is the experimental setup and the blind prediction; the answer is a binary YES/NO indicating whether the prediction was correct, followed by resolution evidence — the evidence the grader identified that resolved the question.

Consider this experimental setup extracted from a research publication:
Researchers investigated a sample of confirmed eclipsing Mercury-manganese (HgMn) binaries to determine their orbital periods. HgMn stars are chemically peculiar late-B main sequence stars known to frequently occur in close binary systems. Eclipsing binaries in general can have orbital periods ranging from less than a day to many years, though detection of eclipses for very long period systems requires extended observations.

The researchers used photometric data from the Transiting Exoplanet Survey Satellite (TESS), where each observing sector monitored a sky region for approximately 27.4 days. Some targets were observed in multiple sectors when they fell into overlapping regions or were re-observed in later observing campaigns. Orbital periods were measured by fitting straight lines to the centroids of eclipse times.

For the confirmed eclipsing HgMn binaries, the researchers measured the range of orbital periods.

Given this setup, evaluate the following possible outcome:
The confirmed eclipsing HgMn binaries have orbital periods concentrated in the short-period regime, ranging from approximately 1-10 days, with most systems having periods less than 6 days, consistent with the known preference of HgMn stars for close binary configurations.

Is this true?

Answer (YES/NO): NO